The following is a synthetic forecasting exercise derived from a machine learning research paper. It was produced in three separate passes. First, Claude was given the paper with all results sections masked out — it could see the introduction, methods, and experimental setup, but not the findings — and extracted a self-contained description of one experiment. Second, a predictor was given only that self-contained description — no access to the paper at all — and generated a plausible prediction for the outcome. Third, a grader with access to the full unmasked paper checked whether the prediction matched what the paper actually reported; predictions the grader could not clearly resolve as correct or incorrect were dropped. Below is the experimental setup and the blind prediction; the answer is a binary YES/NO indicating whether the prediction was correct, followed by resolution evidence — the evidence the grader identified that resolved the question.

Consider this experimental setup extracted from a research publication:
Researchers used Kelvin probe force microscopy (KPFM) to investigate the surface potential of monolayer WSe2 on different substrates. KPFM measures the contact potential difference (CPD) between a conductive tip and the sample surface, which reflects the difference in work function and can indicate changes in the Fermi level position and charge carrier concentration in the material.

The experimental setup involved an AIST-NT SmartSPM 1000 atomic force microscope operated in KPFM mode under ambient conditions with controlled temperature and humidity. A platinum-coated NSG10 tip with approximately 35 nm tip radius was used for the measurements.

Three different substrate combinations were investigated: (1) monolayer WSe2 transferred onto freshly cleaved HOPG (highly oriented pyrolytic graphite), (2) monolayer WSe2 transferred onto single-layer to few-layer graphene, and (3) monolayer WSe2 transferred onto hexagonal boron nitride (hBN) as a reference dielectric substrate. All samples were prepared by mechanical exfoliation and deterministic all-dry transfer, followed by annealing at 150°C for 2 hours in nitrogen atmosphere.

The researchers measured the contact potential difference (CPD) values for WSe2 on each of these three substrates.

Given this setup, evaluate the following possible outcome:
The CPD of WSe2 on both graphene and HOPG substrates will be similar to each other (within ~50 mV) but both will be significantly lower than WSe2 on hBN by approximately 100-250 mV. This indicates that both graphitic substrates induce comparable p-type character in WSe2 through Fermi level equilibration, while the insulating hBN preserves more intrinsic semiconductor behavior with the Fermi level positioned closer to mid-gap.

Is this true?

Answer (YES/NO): NO